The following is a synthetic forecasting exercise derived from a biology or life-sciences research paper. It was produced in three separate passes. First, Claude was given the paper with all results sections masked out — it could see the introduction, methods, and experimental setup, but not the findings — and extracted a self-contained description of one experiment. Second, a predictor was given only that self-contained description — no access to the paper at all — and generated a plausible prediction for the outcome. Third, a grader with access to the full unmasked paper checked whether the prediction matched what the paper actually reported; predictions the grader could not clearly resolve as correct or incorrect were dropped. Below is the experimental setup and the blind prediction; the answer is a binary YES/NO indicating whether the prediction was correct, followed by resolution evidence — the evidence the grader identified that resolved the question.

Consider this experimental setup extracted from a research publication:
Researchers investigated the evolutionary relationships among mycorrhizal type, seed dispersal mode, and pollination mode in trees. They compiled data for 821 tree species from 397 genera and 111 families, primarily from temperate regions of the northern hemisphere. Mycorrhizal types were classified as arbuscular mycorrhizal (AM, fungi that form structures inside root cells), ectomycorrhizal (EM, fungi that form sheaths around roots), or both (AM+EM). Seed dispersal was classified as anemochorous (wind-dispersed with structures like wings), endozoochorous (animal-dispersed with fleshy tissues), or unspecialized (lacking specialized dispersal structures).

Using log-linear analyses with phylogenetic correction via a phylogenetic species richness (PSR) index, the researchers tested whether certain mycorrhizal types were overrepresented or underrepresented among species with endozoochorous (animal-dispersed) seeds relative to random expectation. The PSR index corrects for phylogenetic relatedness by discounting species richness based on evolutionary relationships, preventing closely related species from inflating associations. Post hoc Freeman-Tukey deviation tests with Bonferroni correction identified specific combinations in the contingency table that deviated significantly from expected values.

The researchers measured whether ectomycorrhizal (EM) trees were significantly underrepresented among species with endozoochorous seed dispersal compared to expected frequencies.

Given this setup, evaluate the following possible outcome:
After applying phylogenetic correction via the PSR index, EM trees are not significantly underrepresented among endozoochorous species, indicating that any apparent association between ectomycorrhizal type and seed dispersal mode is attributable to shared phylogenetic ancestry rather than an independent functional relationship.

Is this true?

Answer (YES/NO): NO